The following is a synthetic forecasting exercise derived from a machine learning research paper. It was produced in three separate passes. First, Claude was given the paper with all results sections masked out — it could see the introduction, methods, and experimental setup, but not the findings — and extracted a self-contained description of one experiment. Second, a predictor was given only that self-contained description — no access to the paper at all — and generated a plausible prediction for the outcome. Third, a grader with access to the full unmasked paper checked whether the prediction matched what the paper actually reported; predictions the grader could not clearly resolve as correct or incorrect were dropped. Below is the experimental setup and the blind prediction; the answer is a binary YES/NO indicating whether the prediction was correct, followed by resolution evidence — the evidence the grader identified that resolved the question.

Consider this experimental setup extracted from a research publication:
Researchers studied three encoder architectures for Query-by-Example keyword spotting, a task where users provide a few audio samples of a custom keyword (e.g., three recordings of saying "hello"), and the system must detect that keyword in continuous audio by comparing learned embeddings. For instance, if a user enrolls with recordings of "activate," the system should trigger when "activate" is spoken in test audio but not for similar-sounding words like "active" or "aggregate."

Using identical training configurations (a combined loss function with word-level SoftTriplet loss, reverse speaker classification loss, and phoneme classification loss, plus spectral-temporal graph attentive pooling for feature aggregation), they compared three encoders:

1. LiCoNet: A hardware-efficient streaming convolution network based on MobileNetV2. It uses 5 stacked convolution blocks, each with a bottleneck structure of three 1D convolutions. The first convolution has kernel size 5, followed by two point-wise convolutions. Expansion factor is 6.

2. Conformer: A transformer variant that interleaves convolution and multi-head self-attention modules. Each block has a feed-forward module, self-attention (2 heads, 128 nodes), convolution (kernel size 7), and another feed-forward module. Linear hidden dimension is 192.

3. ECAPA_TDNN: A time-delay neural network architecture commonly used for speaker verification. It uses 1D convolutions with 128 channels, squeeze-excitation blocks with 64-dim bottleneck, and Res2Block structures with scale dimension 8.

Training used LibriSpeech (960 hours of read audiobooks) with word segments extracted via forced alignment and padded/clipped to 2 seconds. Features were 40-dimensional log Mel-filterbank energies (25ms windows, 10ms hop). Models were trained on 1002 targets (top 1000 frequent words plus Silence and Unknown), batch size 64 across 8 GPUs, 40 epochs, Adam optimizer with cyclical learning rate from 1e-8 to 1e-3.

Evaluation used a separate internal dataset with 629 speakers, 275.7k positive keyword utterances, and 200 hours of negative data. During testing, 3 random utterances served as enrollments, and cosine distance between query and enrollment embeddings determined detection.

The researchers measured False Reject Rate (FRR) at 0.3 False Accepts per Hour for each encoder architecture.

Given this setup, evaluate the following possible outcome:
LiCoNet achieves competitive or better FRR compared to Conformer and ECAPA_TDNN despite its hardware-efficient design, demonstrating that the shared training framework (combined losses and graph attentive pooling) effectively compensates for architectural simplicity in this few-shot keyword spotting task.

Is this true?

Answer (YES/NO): YES